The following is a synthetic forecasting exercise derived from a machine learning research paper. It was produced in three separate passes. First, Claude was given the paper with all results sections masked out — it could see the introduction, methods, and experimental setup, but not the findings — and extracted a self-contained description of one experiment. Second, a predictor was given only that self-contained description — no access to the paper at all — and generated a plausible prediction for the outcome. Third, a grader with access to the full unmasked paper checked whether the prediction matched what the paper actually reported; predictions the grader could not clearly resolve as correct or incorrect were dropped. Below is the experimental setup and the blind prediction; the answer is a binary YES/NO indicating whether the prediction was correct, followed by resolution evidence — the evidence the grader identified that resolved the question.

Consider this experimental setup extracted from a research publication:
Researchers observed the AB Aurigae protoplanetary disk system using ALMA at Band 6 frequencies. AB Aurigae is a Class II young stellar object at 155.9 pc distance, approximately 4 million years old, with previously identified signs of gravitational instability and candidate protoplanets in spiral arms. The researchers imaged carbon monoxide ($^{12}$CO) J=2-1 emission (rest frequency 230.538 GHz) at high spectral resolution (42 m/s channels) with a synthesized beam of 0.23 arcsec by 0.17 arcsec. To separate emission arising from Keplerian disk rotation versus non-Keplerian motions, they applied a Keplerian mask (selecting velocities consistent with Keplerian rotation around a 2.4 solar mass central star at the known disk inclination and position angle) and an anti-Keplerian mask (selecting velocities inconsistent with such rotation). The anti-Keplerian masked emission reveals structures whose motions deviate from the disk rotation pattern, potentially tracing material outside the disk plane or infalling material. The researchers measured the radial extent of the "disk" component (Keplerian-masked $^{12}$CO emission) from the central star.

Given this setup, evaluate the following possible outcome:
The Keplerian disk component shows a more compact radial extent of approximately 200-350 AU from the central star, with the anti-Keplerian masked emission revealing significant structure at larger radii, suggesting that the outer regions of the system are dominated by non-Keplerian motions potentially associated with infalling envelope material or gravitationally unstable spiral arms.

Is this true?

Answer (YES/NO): NO